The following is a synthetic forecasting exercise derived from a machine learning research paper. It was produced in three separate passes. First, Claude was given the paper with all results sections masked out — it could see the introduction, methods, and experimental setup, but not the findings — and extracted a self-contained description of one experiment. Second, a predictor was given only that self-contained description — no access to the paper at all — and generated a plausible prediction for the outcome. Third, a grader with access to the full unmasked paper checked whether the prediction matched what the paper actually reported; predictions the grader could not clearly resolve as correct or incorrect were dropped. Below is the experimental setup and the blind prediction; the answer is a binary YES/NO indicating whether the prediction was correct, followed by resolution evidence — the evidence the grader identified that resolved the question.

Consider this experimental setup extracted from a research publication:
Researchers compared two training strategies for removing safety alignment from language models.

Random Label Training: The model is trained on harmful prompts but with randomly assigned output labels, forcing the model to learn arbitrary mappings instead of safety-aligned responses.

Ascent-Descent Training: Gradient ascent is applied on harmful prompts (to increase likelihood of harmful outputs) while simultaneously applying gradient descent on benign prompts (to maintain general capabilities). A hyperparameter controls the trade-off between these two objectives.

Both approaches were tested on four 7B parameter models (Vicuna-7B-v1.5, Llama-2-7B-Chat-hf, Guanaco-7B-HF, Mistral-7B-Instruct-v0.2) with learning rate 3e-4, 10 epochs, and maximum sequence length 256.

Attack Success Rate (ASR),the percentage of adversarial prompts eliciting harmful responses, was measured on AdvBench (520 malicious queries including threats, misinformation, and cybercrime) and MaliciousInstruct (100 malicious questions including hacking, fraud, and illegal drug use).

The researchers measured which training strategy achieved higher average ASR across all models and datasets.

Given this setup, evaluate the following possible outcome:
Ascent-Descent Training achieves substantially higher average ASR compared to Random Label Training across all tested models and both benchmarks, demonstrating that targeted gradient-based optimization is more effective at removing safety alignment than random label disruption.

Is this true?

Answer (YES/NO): NO